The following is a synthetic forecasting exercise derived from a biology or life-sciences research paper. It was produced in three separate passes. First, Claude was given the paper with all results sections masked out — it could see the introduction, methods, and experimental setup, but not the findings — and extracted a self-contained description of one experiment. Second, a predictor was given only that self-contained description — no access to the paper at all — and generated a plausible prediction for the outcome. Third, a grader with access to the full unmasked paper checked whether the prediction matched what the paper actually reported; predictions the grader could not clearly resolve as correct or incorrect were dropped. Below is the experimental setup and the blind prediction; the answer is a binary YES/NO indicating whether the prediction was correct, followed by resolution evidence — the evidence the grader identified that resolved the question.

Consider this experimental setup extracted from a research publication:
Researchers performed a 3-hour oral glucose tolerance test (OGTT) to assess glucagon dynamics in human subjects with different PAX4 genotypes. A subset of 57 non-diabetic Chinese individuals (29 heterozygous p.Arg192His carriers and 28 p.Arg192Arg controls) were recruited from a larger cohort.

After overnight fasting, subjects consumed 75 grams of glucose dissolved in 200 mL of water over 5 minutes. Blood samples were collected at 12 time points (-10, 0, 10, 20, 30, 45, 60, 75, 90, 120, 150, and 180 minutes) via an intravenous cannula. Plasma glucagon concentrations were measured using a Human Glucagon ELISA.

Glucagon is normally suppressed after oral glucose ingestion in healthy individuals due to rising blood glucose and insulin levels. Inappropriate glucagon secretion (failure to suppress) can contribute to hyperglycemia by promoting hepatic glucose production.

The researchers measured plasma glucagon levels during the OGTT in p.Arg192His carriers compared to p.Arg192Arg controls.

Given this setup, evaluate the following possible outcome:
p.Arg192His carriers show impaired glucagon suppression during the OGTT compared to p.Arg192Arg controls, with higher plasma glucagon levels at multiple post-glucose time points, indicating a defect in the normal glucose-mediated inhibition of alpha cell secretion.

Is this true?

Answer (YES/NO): NO